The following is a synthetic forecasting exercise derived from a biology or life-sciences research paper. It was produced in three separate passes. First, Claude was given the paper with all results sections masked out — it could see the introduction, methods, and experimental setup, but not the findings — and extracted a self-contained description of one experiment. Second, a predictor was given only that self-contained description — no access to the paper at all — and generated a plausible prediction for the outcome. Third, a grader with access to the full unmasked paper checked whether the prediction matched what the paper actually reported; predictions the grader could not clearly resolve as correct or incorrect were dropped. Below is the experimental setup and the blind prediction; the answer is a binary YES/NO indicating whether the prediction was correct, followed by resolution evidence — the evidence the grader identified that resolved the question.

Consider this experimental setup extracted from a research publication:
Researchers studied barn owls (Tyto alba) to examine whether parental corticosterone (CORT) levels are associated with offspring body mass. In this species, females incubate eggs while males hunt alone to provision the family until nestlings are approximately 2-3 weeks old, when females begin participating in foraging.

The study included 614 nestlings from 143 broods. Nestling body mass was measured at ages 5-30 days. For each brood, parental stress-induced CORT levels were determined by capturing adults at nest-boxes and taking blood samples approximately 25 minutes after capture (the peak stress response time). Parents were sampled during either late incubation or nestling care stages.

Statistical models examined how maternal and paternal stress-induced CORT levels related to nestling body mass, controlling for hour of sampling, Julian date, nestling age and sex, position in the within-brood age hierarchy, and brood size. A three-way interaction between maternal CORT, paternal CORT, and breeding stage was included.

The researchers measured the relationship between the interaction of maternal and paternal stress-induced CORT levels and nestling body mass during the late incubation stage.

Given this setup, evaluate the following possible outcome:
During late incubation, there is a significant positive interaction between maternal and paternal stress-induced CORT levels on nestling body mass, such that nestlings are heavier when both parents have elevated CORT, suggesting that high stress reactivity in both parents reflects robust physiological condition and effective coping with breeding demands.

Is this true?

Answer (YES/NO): NO